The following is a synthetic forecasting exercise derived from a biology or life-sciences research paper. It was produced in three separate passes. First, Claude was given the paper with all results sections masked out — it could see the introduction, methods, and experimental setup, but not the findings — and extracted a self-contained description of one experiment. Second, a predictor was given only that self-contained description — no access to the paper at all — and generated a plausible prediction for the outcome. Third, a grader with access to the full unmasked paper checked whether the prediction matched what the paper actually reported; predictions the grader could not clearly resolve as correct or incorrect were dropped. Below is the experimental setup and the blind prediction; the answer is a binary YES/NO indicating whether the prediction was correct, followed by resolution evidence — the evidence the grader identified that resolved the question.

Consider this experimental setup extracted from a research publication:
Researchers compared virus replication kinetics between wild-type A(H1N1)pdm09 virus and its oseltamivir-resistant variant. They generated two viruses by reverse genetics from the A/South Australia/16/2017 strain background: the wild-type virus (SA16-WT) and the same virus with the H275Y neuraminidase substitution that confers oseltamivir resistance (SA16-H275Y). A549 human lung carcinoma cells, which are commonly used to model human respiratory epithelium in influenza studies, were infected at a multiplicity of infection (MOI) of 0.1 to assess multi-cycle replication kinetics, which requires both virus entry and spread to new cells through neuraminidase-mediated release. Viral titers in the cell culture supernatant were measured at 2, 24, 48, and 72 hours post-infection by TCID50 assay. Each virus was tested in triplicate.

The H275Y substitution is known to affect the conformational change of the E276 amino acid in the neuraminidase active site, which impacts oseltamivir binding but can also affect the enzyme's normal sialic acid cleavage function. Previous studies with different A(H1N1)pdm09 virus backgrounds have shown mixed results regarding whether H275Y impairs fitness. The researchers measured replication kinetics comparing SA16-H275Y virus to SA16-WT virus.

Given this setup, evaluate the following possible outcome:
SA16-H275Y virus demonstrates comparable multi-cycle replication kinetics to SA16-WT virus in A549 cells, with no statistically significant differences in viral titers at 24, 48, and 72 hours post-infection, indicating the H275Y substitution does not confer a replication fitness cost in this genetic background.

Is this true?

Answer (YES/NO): NO